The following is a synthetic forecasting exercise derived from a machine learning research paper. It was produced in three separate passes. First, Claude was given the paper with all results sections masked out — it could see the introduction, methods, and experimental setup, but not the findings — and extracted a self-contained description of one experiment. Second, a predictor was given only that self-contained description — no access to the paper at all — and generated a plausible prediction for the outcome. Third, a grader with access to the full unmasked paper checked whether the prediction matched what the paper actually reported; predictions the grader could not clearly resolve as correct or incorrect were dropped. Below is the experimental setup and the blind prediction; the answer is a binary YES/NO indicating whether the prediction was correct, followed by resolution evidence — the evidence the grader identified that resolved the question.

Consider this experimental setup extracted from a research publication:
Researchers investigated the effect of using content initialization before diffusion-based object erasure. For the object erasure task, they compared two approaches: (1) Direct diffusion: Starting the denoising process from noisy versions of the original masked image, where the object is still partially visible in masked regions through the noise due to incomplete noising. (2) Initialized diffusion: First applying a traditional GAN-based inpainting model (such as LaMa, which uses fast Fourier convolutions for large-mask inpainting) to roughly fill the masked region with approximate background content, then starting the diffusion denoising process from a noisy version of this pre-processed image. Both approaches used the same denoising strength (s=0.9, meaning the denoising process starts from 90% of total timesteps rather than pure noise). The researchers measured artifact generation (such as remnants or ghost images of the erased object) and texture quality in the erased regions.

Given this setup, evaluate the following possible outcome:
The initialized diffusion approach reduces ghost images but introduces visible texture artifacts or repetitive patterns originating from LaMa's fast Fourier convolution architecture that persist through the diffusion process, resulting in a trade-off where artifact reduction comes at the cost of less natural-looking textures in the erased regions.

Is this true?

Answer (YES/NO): NO